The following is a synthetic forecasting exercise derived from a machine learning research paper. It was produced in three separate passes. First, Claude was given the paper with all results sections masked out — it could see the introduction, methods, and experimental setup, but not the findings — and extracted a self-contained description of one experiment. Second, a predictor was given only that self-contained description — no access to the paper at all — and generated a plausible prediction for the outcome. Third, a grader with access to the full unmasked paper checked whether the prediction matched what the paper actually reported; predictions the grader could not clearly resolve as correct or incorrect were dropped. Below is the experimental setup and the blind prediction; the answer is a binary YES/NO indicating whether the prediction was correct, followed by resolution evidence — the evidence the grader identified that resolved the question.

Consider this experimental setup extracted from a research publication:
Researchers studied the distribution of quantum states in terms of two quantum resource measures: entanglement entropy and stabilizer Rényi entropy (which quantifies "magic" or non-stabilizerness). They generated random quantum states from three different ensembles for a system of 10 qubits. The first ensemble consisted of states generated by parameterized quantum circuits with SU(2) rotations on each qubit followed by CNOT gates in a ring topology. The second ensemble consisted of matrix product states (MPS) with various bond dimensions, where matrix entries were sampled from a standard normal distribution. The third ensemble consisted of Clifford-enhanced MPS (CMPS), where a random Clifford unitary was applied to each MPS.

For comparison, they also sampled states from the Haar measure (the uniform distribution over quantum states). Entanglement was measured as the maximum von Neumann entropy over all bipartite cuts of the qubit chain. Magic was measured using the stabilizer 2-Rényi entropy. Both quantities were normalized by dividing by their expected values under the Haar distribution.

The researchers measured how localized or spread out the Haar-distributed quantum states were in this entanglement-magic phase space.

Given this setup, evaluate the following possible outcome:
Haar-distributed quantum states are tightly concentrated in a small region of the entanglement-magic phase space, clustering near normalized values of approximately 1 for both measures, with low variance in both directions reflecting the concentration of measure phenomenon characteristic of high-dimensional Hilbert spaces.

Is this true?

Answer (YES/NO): YES